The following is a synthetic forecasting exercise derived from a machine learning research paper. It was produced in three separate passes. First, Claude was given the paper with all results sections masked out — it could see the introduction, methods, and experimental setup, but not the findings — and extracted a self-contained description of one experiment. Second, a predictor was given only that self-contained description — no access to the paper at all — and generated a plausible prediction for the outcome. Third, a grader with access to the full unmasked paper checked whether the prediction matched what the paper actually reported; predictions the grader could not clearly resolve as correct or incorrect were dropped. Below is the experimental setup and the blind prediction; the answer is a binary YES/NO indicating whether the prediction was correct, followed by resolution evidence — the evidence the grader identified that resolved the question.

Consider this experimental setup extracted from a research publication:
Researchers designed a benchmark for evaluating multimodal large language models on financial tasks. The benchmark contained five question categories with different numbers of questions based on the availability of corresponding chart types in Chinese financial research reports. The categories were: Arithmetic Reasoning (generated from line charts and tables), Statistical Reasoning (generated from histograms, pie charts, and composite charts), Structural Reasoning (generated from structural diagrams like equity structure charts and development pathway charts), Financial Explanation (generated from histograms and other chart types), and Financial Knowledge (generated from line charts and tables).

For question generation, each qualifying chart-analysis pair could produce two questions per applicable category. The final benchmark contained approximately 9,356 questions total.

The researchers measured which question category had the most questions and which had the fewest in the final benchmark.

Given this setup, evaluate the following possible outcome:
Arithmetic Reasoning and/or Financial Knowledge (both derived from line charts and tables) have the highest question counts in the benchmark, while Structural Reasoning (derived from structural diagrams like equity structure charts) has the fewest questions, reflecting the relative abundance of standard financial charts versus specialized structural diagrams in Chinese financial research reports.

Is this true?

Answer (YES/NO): NO